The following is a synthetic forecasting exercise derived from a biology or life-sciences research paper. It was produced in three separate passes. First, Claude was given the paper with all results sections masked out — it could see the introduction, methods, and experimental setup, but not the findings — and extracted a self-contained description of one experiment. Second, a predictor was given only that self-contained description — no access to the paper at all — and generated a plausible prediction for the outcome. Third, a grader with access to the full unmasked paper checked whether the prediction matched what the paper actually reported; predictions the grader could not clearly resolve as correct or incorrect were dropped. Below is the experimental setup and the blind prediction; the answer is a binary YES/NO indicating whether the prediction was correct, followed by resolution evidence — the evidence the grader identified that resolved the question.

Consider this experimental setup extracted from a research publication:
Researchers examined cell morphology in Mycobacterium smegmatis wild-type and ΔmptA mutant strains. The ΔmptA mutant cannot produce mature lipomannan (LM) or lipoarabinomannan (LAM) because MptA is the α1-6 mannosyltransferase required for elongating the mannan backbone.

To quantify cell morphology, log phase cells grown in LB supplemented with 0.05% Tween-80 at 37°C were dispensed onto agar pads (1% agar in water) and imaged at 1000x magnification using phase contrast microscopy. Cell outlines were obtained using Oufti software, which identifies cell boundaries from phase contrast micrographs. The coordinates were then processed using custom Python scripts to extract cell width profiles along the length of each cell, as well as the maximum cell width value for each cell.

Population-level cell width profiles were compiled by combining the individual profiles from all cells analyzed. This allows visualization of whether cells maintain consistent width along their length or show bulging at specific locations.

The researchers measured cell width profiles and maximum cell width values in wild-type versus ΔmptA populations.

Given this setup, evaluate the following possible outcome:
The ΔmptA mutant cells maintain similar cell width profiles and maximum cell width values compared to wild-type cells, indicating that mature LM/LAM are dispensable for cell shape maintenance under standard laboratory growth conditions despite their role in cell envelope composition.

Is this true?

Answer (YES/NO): NO